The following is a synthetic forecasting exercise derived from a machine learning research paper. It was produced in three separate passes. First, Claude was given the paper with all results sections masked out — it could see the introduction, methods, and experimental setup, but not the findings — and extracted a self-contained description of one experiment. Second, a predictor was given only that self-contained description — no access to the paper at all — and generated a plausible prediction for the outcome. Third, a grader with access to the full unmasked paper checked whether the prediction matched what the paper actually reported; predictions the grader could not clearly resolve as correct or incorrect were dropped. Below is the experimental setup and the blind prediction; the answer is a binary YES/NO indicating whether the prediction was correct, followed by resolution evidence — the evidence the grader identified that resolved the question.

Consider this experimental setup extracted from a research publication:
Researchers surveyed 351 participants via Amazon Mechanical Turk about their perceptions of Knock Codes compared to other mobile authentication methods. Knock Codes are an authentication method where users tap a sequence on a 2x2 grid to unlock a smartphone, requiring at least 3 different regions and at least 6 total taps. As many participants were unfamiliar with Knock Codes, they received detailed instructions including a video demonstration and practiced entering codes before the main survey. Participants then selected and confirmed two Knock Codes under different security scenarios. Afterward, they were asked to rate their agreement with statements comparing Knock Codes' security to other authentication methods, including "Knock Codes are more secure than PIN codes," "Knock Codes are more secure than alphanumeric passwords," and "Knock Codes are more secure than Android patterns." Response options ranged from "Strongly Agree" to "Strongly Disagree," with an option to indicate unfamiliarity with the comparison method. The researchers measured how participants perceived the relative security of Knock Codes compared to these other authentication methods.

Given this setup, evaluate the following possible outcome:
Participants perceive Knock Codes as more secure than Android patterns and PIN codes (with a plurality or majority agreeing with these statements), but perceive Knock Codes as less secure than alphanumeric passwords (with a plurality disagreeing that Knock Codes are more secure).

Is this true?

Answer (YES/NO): NO